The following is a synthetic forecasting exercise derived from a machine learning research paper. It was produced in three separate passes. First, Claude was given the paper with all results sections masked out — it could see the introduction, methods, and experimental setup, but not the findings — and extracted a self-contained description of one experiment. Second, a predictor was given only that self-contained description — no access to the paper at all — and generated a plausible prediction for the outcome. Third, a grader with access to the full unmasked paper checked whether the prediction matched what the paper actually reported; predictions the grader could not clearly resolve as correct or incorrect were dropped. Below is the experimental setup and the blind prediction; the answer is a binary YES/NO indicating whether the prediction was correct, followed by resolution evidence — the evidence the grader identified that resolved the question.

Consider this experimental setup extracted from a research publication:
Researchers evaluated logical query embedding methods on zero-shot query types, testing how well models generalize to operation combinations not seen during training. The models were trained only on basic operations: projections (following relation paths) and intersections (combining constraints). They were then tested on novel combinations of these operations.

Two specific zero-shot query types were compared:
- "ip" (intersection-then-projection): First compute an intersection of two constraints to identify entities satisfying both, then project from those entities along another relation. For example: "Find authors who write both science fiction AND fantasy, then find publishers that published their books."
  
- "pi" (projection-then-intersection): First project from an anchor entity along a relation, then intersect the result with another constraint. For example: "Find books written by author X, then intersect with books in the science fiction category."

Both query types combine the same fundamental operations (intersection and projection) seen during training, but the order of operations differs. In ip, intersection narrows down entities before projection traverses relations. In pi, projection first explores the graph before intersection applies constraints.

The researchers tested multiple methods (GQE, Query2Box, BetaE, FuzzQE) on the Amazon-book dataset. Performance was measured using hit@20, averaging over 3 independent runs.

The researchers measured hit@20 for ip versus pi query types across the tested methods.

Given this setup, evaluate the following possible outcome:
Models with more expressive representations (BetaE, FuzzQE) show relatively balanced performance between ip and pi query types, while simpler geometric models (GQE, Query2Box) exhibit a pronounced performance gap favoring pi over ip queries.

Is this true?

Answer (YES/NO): NO